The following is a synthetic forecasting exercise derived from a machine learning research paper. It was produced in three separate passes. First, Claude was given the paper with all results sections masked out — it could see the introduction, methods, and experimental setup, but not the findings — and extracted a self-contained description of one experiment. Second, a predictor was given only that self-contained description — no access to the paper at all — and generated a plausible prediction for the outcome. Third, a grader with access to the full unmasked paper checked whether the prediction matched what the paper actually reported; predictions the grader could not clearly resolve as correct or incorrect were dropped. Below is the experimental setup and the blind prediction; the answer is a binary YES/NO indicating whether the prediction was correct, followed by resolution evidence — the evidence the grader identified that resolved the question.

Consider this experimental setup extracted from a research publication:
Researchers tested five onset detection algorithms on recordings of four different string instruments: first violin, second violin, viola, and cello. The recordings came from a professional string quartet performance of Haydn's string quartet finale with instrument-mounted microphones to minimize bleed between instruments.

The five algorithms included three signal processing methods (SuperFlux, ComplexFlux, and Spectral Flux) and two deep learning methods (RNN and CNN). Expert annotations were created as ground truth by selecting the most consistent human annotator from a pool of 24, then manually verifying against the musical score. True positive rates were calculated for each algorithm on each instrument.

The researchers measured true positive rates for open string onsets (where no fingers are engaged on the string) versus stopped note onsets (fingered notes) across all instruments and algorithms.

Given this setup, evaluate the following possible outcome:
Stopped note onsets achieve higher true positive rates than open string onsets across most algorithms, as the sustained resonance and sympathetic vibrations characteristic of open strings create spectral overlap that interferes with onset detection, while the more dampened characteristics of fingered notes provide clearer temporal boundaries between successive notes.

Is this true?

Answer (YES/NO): NO